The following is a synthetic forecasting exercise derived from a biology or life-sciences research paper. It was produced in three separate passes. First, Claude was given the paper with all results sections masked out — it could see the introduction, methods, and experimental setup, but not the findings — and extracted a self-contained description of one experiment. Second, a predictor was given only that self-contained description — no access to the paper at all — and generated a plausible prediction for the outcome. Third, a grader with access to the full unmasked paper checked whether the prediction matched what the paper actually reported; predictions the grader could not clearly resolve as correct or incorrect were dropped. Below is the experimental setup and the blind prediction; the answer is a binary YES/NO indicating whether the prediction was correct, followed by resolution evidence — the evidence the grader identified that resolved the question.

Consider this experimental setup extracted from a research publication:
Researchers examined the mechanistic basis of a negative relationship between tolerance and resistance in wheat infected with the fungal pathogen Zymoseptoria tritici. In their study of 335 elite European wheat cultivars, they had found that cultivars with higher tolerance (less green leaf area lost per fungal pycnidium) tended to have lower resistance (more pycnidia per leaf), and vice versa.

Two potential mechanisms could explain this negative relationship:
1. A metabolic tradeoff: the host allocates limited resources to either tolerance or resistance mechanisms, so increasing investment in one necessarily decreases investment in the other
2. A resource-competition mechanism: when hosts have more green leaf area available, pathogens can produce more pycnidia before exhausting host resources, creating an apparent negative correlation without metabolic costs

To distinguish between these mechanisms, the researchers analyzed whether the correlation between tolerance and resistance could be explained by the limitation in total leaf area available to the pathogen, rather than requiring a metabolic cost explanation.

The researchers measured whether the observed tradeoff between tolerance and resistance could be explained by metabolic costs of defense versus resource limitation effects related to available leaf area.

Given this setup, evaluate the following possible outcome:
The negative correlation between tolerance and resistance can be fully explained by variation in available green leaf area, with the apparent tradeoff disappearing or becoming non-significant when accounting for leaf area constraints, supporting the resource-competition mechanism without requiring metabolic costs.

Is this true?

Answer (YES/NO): NO